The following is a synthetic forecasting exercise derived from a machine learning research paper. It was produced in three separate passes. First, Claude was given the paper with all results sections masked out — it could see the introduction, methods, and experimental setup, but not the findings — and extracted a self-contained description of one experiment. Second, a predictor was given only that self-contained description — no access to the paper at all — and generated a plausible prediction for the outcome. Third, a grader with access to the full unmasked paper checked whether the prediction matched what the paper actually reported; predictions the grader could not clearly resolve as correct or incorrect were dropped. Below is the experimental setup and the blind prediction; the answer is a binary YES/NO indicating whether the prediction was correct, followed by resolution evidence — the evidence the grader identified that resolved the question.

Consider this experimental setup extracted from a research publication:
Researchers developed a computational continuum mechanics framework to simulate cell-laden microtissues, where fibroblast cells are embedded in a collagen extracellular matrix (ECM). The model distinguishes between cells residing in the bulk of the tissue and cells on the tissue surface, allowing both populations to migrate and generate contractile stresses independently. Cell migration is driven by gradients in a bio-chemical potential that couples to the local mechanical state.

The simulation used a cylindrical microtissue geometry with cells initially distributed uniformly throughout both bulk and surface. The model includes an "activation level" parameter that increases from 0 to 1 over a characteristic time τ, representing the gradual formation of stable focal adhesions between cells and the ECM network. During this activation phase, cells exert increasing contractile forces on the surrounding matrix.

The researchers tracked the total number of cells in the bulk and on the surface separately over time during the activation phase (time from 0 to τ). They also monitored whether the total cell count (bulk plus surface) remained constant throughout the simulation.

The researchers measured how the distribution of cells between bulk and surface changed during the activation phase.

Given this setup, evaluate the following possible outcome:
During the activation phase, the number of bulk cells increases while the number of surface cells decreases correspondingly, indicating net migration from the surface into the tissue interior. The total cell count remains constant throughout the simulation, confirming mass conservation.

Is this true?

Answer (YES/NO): NO